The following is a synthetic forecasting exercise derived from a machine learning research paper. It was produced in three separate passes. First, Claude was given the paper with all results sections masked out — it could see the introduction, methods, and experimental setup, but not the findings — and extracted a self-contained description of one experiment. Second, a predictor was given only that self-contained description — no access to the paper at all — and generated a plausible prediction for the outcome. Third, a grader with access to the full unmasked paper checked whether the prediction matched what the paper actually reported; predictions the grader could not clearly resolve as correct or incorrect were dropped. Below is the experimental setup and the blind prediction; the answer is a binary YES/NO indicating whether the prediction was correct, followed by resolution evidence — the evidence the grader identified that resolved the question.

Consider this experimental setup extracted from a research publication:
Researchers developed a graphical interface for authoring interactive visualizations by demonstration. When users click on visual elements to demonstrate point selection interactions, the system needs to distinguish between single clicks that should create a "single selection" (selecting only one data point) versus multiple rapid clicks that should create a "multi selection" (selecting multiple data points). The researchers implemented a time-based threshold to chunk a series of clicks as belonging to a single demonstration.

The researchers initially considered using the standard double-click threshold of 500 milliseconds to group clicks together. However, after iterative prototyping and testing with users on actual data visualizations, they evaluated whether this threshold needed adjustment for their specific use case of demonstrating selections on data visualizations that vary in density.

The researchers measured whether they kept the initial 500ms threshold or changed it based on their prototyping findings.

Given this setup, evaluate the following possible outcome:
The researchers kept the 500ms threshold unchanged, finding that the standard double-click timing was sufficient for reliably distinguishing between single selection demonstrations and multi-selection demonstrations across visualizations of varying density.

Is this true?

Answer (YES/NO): NO